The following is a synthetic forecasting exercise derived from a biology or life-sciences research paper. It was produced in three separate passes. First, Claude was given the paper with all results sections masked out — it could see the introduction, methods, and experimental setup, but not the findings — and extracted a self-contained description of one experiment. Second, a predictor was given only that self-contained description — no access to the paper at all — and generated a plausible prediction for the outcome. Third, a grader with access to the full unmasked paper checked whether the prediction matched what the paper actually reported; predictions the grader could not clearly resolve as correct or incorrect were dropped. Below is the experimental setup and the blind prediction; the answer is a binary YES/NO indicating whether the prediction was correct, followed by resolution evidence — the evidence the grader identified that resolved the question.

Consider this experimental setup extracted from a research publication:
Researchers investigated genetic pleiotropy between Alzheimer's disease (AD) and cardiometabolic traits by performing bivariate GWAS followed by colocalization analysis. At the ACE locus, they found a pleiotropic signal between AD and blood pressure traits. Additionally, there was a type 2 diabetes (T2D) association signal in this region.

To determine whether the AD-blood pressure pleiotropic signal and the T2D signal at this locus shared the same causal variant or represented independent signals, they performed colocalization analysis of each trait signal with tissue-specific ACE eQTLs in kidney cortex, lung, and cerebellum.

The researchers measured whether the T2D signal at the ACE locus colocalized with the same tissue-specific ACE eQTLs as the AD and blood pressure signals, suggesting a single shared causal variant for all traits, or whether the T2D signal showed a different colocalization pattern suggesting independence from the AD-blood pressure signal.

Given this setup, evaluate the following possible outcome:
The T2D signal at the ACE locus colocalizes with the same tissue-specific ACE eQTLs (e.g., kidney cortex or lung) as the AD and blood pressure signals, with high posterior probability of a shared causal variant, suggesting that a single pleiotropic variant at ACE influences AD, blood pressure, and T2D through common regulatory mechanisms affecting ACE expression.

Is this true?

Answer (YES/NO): NO